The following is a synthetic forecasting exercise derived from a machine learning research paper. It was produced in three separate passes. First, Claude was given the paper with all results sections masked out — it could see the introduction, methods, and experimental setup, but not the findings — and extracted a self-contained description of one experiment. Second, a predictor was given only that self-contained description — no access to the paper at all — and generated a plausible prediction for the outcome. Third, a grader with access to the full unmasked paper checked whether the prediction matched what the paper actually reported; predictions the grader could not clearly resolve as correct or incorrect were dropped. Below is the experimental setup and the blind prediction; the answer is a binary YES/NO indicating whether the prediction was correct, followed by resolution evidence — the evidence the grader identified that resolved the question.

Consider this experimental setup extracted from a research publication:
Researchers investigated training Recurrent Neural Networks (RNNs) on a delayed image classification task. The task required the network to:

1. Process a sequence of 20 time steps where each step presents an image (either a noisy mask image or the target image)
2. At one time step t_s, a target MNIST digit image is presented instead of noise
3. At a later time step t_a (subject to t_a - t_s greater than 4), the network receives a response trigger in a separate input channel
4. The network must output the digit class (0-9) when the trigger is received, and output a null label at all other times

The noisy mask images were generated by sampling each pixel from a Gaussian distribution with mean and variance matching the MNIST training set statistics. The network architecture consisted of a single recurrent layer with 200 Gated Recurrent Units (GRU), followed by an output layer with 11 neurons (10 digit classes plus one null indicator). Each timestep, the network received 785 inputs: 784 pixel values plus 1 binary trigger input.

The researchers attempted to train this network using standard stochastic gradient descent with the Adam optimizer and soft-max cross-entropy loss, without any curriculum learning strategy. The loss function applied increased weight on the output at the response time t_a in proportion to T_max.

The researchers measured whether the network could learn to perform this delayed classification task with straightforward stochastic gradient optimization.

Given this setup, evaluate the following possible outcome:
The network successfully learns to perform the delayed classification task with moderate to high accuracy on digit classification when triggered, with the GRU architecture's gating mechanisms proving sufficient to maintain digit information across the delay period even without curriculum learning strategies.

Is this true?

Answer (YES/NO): NO